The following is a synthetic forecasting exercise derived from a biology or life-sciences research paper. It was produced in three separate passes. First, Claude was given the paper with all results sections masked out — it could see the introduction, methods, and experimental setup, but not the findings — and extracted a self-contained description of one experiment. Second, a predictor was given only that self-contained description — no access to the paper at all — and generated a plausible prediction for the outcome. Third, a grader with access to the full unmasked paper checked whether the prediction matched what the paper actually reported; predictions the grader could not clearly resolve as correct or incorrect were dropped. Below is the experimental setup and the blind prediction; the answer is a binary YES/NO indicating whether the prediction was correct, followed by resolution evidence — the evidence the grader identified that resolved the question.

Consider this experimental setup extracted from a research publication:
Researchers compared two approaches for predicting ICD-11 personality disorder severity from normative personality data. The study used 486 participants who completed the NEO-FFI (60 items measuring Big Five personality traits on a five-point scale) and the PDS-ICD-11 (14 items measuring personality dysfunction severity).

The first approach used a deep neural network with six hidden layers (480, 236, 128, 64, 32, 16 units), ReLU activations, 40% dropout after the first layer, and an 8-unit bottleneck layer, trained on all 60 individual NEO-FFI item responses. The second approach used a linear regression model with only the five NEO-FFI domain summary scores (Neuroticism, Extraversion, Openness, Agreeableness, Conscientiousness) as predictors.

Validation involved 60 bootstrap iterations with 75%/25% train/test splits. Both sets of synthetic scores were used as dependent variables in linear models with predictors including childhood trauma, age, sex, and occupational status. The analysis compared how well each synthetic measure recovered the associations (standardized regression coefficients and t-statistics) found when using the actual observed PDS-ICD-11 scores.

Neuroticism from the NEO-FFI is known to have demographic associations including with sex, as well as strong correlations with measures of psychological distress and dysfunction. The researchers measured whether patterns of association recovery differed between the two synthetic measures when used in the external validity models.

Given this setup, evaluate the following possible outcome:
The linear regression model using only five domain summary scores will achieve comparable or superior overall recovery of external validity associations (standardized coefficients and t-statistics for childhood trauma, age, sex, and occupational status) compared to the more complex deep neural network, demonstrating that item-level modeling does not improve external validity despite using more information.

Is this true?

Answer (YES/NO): NO